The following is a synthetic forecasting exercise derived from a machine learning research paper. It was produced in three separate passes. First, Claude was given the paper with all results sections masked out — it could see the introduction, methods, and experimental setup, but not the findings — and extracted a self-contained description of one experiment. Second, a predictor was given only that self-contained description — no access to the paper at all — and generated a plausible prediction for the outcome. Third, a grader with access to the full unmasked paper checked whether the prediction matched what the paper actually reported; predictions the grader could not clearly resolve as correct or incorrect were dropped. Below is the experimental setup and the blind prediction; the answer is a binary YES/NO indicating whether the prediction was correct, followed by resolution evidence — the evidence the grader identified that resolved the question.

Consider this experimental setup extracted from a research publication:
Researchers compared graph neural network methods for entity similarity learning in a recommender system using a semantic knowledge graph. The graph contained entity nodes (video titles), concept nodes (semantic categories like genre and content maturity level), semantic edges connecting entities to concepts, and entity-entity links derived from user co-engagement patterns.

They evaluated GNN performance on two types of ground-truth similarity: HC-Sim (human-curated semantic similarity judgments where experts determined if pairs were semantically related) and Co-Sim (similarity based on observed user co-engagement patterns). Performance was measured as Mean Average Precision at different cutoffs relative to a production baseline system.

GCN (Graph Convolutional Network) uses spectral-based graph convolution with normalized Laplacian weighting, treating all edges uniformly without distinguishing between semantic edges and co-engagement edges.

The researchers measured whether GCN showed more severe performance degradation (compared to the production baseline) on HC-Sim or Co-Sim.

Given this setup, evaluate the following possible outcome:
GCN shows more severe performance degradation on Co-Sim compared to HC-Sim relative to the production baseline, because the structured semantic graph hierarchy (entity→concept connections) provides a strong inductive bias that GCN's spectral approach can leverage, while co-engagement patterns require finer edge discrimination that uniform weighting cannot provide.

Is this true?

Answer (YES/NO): YES